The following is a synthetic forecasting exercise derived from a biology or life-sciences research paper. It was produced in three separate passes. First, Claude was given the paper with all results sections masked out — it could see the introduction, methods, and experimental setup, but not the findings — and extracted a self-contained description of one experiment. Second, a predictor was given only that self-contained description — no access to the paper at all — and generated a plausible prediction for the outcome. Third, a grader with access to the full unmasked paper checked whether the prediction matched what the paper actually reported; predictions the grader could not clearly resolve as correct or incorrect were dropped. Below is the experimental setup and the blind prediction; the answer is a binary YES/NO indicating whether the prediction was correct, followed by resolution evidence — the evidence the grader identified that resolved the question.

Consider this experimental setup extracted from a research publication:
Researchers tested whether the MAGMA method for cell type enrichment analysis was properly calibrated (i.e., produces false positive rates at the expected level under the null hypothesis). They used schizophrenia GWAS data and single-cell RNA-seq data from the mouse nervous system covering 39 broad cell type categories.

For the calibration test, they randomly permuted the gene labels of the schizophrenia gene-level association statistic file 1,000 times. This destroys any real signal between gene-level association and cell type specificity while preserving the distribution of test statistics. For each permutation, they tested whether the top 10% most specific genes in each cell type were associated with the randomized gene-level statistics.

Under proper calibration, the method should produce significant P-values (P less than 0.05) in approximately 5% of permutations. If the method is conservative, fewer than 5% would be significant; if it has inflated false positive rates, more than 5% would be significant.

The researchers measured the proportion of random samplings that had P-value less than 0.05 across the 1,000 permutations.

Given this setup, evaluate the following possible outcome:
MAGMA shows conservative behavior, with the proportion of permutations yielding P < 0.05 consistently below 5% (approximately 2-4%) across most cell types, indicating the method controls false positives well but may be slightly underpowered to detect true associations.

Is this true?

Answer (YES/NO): YES